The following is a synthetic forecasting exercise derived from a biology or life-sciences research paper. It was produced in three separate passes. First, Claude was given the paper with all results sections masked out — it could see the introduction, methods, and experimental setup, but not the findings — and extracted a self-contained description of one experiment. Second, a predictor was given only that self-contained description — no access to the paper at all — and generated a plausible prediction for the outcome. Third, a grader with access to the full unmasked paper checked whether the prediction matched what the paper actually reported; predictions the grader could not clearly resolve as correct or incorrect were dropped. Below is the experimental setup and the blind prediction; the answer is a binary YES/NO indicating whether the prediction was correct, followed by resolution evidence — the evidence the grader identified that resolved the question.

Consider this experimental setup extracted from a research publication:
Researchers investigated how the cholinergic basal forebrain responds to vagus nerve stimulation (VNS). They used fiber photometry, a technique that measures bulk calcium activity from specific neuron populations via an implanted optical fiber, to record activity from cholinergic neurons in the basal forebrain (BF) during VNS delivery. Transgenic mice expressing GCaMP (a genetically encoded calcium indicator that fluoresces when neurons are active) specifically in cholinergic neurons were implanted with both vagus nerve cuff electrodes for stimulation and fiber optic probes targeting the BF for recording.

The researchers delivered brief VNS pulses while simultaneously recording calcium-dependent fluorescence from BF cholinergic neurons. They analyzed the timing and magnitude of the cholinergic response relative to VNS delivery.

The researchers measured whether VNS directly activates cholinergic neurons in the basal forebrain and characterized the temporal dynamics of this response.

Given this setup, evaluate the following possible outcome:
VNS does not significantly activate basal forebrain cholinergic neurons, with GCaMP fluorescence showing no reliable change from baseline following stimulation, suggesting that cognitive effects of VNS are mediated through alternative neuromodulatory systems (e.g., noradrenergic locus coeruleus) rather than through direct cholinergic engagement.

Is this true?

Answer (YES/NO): NO